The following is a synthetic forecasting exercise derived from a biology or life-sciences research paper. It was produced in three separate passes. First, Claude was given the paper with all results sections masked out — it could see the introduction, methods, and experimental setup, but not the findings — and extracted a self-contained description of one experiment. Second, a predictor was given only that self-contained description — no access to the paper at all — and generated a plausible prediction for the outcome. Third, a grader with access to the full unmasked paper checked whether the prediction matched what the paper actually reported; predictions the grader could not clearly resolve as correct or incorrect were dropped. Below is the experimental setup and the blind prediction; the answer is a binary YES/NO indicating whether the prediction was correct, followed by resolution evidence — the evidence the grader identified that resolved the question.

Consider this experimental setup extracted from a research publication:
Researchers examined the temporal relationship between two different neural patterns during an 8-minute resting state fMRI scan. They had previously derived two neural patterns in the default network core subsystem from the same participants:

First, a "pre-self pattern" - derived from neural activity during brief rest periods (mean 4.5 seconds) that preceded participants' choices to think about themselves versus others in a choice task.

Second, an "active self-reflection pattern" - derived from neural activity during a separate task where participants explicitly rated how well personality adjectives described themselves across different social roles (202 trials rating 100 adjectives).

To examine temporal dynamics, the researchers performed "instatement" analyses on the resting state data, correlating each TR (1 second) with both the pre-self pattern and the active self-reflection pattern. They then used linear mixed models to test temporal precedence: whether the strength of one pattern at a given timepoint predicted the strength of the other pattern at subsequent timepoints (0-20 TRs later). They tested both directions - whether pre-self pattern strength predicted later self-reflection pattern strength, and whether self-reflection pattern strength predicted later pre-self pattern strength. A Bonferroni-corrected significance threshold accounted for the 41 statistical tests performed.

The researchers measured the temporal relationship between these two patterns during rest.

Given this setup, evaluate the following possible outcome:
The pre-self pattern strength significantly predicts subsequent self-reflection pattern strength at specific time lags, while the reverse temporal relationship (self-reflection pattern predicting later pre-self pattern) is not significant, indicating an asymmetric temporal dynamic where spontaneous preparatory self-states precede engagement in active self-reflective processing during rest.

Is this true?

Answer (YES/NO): YES